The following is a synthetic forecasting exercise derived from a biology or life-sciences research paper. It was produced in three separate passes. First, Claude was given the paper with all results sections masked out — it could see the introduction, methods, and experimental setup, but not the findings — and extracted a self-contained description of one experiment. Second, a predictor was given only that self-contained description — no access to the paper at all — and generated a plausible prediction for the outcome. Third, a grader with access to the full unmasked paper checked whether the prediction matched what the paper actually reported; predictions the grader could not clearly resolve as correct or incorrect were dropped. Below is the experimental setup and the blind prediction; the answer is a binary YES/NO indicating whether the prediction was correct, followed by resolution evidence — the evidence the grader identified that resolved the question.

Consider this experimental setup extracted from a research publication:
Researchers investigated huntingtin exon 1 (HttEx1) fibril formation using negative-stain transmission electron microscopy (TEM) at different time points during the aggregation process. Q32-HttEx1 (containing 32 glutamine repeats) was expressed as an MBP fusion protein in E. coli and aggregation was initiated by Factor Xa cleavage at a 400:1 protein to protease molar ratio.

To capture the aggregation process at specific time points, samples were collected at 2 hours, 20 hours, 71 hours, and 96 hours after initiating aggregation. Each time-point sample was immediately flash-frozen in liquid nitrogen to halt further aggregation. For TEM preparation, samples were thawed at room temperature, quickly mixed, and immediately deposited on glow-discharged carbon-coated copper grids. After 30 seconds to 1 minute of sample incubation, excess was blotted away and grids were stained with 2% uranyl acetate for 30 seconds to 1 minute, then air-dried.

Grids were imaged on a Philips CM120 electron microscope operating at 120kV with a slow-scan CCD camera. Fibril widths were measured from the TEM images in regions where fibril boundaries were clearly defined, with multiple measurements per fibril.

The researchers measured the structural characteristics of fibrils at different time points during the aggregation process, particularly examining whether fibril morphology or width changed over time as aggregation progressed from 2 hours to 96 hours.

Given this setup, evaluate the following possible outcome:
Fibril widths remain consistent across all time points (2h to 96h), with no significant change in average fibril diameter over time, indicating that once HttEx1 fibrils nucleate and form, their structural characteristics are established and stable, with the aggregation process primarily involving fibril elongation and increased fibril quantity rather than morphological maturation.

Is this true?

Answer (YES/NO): NO